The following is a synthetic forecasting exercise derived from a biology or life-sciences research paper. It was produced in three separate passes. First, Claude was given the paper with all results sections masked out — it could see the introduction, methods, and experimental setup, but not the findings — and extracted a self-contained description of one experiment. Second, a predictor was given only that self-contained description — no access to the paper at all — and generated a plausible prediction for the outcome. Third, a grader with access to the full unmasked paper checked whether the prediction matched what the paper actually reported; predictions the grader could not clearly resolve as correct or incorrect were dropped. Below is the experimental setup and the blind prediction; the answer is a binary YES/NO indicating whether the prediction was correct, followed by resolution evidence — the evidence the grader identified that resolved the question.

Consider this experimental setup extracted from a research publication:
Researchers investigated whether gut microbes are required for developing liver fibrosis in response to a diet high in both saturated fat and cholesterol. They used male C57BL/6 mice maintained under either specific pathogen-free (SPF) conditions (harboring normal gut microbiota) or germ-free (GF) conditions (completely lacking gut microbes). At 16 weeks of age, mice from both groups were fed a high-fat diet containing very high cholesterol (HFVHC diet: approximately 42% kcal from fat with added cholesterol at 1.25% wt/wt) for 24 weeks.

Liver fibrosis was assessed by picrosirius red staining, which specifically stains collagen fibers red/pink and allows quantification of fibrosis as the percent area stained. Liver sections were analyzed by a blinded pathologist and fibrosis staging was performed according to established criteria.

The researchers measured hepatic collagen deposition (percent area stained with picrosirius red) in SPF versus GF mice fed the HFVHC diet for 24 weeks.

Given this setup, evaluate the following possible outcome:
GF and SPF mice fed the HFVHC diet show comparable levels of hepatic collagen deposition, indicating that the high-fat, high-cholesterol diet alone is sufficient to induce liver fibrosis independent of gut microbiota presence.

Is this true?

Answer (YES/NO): NO